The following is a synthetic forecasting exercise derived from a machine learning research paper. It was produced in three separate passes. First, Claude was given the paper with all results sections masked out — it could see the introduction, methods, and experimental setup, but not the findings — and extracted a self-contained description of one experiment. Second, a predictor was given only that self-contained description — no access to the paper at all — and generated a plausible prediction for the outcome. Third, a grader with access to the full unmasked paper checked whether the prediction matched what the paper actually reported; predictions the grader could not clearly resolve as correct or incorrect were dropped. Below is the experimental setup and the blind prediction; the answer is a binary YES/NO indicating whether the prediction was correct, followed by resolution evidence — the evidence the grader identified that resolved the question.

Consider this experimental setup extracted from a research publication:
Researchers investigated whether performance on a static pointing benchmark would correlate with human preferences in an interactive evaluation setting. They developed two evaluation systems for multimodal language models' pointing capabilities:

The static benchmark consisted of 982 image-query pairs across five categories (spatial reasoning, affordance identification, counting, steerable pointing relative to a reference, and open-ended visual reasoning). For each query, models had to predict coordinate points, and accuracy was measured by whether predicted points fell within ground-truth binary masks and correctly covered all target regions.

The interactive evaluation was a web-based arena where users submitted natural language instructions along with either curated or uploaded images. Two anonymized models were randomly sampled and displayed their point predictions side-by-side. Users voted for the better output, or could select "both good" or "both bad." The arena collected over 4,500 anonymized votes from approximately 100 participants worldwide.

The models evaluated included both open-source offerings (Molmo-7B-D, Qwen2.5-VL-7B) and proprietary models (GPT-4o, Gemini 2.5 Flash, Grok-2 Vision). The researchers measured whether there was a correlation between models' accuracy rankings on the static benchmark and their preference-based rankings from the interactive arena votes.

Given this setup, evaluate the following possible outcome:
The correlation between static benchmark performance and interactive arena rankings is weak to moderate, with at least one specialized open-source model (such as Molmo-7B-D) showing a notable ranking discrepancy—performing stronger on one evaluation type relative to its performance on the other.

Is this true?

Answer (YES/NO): NO